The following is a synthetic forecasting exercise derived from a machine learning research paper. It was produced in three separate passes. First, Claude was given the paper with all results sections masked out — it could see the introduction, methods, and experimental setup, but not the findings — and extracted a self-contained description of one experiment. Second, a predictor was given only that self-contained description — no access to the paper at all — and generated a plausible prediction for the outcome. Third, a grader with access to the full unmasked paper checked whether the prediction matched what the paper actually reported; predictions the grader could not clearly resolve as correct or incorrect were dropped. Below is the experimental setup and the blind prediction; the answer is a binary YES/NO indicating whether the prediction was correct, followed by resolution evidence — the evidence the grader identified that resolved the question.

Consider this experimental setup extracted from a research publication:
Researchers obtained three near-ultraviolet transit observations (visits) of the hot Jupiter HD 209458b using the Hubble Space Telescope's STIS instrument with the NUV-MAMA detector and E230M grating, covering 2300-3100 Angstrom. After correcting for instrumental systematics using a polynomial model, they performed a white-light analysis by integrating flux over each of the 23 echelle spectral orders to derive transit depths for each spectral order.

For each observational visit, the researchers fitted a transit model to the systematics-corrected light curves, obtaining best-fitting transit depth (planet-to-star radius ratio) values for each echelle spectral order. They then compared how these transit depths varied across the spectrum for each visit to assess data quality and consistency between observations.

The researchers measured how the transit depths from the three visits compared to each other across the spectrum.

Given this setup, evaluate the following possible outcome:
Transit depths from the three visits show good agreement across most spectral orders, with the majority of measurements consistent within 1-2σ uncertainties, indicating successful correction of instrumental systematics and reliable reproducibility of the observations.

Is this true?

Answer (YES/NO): NO